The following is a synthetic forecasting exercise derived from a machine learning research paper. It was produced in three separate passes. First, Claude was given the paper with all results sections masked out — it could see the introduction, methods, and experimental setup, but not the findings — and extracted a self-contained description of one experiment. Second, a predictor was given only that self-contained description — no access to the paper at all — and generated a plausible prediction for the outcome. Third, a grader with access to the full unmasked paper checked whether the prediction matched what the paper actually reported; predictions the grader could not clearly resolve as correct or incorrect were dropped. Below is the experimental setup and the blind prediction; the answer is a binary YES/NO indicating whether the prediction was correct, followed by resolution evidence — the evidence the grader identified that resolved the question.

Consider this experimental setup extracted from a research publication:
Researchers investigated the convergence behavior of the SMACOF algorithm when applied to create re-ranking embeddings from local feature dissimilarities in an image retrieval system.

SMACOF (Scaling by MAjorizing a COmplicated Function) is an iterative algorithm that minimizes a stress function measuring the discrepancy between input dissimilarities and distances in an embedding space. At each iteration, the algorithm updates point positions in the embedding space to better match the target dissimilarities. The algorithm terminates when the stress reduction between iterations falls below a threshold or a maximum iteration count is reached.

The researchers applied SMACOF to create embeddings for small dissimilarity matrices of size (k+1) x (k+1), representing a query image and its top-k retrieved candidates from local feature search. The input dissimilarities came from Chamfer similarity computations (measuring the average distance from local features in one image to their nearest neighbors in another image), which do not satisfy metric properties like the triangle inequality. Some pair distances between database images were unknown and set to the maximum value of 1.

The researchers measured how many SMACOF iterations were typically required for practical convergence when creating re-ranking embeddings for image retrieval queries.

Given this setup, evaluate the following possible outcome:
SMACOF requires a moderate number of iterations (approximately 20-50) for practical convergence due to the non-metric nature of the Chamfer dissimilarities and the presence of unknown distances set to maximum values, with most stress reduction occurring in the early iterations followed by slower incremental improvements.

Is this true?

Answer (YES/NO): NO